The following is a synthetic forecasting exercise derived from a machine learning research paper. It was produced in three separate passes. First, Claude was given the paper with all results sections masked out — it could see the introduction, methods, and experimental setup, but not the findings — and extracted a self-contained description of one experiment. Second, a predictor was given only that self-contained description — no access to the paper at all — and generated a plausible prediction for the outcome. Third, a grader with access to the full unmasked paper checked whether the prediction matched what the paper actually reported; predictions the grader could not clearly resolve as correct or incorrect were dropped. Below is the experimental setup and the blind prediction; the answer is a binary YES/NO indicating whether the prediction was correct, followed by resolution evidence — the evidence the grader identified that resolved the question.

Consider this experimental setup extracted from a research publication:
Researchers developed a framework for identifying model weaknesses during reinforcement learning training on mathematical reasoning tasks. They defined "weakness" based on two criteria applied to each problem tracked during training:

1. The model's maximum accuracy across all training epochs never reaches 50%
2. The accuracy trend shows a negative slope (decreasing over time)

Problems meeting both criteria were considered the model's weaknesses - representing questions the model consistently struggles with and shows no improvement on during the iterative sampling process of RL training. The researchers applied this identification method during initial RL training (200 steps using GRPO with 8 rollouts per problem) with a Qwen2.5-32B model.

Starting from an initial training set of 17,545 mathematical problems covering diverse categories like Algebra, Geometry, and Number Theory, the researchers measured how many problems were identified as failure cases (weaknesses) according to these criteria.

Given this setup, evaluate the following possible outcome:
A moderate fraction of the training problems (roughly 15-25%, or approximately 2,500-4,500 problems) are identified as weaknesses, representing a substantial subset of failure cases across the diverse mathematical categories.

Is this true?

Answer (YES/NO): NO